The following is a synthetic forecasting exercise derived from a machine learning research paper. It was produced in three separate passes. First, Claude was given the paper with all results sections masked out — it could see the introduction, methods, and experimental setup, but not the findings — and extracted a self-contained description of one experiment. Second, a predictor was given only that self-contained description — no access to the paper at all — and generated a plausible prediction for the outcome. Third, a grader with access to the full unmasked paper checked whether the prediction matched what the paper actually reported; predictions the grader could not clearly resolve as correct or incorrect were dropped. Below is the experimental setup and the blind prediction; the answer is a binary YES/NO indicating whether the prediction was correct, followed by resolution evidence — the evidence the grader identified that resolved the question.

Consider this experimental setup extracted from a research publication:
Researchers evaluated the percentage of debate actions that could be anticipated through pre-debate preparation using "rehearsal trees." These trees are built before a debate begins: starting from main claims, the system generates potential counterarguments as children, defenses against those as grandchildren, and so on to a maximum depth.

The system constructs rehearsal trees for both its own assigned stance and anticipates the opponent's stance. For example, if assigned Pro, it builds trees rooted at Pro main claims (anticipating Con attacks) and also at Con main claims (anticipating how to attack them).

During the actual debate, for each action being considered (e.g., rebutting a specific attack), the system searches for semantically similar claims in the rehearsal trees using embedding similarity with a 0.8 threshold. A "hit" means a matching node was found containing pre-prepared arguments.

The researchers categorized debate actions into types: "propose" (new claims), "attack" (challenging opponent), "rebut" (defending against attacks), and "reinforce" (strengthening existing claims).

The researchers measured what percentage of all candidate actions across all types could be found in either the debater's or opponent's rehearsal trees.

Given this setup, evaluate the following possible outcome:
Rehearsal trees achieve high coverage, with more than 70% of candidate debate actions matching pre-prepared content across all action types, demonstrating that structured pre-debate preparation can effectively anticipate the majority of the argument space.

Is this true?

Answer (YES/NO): NO